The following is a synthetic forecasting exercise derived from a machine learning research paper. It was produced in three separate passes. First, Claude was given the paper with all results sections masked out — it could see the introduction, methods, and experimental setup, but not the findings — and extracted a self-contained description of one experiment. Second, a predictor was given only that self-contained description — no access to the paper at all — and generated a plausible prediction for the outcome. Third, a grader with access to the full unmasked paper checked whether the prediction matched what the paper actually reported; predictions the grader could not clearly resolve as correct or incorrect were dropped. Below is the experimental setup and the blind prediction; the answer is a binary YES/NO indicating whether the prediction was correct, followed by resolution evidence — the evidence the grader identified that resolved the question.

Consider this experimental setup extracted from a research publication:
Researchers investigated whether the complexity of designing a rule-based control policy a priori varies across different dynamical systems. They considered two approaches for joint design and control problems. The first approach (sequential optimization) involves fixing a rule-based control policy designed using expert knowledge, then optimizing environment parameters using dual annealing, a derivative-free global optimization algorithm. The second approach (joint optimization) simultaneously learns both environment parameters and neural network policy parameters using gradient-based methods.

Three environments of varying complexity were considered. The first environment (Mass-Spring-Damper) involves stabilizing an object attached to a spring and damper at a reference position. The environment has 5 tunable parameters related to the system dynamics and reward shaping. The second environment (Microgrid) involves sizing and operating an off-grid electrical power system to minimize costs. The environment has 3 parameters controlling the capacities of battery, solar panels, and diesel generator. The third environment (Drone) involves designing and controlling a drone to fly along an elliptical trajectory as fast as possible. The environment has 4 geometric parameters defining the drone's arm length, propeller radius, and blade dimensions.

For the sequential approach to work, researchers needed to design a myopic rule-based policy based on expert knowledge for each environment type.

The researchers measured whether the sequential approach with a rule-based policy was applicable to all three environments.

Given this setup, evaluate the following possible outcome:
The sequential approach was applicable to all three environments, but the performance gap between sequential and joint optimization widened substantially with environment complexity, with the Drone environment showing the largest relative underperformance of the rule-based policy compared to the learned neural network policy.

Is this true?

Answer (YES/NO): NO